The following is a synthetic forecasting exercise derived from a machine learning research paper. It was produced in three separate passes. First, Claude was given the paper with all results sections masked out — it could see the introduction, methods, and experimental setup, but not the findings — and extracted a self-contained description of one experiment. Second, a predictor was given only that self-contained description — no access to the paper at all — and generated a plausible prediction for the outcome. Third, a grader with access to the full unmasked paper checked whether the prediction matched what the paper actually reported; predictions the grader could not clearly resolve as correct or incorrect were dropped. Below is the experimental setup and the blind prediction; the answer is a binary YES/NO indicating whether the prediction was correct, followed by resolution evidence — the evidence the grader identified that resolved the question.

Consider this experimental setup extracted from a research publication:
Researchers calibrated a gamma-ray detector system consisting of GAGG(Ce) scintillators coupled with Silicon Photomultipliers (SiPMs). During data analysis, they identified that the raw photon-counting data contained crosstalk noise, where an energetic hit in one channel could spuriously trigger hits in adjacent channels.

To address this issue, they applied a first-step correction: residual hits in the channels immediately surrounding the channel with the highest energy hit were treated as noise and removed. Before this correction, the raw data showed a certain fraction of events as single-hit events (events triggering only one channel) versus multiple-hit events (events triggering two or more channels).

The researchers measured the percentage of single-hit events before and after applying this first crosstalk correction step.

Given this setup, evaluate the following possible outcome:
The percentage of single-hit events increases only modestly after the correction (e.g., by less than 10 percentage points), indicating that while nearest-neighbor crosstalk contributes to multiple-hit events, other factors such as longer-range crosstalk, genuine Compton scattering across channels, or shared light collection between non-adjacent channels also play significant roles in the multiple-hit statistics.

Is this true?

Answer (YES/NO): NO